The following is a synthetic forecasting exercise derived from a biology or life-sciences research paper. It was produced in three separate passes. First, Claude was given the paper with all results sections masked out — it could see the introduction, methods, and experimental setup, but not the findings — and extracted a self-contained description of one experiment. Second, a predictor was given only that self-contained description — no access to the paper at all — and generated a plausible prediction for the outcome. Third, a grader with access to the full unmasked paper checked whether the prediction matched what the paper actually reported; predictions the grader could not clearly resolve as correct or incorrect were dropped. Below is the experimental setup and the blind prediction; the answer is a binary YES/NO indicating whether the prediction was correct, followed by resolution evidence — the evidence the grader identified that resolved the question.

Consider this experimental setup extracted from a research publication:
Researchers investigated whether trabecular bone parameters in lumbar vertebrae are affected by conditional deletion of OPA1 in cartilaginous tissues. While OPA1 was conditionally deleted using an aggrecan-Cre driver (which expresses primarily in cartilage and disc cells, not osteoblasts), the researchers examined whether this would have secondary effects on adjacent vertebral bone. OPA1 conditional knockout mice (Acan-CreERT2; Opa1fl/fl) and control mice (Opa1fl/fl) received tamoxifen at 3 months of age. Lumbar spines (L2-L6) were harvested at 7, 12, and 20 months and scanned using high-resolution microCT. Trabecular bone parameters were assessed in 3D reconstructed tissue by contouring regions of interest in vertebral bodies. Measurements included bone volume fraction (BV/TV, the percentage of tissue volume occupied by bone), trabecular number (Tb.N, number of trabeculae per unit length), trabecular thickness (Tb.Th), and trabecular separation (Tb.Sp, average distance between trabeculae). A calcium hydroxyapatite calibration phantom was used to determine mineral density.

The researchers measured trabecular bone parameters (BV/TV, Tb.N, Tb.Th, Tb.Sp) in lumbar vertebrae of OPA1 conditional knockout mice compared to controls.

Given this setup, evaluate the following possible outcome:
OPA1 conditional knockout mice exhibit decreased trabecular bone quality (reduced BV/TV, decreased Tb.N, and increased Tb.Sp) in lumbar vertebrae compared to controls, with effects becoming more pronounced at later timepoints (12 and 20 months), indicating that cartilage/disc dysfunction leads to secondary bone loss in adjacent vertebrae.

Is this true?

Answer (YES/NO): NO